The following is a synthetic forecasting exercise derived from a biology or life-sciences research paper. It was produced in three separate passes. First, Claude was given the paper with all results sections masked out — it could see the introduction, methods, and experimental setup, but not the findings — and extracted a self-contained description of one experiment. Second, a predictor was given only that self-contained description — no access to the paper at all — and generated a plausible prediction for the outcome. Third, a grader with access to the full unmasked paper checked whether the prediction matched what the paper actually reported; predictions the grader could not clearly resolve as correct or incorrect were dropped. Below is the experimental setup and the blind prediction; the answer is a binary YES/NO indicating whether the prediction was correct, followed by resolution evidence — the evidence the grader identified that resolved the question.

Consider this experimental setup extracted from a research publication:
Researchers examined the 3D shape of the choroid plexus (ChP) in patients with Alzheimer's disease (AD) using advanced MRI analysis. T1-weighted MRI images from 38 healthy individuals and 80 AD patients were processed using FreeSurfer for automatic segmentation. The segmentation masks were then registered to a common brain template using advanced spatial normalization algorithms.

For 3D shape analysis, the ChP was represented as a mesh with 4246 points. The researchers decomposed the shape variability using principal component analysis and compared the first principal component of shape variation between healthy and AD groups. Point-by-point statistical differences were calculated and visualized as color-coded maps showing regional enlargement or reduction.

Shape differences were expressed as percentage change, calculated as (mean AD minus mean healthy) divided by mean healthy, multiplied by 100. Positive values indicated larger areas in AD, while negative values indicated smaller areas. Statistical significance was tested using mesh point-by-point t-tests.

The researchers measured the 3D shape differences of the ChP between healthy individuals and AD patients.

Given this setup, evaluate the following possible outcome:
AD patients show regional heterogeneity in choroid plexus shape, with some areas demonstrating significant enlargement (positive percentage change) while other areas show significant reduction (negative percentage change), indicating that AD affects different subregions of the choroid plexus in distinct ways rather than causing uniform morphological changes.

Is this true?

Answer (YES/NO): YES